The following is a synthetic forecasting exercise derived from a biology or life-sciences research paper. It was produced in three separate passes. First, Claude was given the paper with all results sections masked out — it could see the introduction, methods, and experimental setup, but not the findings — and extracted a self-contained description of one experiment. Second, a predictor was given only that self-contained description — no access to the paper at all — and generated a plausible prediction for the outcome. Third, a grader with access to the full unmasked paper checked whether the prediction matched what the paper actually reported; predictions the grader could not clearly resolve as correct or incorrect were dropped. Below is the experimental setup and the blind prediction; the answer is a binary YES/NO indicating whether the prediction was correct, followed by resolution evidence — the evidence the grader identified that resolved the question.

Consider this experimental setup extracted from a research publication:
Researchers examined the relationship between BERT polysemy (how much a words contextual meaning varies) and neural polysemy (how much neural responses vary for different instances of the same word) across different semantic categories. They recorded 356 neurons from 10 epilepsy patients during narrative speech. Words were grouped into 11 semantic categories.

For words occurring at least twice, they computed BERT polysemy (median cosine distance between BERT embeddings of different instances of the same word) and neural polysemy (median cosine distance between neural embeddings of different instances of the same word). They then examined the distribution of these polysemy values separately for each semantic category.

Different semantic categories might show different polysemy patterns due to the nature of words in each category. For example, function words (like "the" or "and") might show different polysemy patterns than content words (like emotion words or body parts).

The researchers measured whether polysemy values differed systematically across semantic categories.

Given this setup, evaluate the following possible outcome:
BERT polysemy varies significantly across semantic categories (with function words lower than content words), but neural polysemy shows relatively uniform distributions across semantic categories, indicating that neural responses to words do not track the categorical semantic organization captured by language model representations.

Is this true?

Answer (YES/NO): NO